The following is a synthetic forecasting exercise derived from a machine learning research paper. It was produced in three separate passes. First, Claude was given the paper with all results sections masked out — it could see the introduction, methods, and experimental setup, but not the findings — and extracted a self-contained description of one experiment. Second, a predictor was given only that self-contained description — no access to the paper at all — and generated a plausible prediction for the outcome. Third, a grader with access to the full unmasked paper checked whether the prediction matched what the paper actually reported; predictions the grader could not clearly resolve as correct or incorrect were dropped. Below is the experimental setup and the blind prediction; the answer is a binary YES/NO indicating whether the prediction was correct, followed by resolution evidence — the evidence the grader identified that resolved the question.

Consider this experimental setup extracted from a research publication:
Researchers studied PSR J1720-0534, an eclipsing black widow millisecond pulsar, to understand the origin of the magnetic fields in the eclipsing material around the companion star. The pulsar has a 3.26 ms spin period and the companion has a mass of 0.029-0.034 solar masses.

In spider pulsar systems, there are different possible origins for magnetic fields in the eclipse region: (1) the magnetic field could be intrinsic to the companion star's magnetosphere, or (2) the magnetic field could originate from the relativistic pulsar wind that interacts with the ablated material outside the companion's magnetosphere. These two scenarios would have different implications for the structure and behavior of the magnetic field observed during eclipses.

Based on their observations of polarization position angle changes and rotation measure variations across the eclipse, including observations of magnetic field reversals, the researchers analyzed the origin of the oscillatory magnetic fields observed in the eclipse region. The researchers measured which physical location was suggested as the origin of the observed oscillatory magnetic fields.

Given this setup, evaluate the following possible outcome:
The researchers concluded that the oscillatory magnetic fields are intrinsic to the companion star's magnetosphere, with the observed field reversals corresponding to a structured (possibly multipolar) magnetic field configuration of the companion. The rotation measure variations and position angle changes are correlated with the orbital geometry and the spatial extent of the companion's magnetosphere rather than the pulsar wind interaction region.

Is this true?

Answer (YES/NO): NO